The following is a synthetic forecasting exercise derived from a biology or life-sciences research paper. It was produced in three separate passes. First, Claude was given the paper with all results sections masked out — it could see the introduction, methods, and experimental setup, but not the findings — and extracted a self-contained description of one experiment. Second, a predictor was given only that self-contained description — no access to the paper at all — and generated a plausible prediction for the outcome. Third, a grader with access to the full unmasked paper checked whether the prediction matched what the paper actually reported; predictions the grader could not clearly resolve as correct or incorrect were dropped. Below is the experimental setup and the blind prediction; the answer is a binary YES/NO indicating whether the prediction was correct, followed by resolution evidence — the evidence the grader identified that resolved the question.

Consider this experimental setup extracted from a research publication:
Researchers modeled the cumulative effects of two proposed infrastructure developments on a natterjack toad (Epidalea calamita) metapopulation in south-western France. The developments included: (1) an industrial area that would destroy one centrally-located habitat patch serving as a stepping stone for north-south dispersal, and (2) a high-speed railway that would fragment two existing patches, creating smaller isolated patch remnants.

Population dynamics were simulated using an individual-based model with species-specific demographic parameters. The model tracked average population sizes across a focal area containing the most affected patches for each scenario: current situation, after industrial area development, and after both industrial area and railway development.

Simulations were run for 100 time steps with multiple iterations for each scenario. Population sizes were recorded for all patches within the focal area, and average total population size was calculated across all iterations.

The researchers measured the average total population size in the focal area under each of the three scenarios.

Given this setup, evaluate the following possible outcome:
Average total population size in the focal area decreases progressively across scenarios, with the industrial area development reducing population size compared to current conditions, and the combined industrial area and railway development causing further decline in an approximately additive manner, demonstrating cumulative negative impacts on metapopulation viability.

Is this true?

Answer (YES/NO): NO